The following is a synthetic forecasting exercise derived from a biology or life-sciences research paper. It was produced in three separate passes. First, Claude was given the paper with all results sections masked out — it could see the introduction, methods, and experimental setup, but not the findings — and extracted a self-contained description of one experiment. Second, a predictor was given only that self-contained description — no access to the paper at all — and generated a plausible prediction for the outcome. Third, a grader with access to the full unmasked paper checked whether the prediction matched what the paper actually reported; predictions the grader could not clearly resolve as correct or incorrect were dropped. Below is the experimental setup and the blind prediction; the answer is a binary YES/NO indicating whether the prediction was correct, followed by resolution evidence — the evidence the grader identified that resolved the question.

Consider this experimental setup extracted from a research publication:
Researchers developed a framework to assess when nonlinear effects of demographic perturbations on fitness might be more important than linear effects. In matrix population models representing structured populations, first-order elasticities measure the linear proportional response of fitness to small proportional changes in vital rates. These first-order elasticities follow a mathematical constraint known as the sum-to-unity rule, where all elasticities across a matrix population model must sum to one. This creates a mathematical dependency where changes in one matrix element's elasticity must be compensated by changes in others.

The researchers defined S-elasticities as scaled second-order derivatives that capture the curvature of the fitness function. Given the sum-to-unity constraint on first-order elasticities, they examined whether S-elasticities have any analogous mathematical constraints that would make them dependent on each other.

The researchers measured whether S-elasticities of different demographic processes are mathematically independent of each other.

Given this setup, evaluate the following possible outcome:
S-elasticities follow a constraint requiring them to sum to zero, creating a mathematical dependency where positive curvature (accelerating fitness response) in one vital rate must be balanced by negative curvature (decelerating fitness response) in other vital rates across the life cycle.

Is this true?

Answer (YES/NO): YES